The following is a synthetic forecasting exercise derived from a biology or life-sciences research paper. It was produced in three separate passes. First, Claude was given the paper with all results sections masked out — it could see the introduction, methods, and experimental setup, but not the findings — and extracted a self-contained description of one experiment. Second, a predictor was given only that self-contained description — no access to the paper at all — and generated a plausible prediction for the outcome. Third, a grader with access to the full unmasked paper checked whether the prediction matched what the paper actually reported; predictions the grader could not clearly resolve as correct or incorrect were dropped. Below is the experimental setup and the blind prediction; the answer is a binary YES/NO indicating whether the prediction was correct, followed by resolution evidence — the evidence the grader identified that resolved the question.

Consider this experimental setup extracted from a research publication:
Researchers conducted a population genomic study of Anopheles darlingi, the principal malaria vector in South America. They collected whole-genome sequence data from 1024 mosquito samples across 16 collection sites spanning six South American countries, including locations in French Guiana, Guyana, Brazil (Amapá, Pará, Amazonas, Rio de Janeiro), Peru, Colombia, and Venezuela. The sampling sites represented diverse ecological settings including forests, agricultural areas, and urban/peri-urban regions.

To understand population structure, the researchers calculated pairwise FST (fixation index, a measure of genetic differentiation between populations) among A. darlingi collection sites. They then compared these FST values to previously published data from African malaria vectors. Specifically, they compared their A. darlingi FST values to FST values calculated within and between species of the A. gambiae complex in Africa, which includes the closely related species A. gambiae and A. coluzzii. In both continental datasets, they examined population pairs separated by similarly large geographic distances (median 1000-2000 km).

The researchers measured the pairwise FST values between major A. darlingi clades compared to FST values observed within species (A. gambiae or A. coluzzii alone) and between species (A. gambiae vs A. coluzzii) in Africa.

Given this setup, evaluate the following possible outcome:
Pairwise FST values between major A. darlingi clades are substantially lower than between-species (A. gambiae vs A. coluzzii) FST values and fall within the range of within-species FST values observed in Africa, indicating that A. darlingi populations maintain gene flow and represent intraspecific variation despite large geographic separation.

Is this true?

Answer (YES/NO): NO